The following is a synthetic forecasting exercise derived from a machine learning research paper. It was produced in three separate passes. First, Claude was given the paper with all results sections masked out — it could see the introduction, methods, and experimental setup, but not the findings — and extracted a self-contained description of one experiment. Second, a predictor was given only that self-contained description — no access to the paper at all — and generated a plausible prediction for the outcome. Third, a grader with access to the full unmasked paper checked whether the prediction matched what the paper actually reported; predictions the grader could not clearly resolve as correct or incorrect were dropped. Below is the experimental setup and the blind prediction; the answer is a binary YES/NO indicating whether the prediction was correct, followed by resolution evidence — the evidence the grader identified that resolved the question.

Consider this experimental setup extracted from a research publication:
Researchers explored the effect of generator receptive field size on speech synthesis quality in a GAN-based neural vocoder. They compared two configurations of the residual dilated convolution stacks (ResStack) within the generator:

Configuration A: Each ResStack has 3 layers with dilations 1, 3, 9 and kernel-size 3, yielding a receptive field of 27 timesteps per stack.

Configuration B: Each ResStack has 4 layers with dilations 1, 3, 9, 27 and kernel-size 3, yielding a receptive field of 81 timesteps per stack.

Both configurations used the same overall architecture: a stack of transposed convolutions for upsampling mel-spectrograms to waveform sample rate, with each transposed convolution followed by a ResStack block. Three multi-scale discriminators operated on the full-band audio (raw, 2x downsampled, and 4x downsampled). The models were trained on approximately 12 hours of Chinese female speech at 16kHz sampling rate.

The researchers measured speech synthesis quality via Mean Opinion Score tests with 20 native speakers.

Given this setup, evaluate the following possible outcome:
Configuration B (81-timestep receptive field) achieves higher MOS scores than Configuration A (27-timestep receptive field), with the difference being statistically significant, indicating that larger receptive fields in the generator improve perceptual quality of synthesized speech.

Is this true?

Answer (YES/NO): YES